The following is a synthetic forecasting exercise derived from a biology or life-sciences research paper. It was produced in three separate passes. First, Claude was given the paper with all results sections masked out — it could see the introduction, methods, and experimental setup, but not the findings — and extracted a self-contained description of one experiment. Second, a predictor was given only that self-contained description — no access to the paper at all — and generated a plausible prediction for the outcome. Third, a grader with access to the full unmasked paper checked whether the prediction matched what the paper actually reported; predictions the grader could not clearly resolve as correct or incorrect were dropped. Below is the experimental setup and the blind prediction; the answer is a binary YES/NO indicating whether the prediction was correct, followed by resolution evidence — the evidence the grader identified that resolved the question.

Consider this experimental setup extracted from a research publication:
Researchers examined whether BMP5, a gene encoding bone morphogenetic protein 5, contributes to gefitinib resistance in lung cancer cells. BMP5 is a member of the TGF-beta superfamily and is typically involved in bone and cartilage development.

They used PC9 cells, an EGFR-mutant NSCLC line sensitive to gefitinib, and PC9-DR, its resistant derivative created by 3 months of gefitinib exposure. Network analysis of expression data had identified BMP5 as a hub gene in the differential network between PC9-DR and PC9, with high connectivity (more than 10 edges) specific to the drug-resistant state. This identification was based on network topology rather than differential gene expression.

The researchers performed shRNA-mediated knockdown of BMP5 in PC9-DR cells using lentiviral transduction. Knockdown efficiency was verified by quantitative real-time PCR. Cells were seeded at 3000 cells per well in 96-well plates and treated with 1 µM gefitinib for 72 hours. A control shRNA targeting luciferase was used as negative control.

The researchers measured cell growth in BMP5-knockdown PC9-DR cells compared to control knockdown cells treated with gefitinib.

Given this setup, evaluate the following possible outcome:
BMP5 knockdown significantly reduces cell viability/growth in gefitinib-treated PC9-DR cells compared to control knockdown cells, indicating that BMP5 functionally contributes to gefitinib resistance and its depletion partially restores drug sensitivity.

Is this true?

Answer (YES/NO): NO